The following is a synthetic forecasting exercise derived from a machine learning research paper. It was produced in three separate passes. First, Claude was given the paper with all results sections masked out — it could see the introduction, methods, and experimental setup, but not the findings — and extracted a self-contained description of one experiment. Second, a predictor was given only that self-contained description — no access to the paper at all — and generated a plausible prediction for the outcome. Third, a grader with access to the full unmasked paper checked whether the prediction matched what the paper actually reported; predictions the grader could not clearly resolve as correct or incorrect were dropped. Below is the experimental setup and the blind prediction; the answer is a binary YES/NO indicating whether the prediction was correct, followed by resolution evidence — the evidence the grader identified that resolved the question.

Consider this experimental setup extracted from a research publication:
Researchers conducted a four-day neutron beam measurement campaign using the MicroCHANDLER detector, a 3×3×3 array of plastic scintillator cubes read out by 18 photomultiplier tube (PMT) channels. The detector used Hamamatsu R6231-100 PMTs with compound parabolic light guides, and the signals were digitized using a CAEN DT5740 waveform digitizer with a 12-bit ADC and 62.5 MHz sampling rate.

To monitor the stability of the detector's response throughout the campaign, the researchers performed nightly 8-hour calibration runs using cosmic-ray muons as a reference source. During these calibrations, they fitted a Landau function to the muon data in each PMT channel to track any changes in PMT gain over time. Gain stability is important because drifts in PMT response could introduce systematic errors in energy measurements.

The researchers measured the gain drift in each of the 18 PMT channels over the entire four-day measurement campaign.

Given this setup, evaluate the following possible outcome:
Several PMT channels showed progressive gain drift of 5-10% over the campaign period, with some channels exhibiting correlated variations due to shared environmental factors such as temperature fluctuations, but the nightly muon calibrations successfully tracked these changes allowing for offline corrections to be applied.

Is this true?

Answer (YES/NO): NO